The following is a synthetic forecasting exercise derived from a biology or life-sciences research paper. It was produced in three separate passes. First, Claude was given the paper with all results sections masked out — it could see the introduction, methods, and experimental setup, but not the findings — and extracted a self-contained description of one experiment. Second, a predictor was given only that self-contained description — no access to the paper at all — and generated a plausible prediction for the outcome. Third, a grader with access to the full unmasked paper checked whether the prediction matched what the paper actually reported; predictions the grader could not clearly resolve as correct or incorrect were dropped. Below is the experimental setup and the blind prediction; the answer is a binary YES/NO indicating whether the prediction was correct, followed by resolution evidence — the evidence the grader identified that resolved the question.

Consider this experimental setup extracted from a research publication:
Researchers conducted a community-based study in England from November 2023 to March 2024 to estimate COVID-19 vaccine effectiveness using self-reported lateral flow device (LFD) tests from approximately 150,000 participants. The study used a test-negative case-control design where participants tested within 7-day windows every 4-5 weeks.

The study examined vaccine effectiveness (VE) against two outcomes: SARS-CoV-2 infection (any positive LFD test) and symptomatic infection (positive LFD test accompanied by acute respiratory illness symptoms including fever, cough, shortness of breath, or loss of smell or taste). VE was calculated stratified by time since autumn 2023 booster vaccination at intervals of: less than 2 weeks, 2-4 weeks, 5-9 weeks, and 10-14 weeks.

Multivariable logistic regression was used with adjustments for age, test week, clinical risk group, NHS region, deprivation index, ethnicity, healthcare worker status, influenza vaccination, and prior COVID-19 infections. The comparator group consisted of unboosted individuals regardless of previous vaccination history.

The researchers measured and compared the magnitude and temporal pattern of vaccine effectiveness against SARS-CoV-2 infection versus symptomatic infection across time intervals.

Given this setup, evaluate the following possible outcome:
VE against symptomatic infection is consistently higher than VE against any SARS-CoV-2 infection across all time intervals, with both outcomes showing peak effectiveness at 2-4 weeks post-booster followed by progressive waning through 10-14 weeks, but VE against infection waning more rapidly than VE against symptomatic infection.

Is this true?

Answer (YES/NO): NO